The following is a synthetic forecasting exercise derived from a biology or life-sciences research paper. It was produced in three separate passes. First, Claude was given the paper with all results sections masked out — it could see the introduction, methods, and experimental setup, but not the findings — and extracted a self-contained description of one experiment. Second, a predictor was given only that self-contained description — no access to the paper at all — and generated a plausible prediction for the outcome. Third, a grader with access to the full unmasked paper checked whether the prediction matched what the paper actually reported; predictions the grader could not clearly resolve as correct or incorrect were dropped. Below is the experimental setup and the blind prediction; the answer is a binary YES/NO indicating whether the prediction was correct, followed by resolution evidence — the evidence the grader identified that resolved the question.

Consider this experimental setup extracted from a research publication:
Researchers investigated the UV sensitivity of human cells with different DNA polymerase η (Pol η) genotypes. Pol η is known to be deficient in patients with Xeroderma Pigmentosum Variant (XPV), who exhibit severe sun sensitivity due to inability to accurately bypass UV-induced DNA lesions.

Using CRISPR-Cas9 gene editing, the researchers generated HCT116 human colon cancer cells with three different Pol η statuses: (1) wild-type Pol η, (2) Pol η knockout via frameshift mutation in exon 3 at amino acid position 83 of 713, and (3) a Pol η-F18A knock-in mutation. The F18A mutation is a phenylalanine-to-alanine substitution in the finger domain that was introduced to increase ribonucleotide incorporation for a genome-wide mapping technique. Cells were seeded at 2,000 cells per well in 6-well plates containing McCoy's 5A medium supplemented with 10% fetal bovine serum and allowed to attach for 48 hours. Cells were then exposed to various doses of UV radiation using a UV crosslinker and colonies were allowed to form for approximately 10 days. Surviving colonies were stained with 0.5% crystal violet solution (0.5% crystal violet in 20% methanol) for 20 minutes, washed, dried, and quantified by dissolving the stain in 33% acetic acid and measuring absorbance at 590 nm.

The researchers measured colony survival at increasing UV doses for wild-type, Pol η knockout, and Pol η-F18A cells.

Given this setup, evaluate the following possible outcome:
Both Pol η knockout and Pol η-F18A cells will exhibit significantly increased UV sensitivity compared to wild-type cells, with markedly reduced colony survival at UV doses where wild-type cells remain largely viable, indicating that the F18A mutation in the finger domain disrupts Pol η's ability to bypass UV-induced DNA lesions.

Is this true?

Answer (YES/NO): NO